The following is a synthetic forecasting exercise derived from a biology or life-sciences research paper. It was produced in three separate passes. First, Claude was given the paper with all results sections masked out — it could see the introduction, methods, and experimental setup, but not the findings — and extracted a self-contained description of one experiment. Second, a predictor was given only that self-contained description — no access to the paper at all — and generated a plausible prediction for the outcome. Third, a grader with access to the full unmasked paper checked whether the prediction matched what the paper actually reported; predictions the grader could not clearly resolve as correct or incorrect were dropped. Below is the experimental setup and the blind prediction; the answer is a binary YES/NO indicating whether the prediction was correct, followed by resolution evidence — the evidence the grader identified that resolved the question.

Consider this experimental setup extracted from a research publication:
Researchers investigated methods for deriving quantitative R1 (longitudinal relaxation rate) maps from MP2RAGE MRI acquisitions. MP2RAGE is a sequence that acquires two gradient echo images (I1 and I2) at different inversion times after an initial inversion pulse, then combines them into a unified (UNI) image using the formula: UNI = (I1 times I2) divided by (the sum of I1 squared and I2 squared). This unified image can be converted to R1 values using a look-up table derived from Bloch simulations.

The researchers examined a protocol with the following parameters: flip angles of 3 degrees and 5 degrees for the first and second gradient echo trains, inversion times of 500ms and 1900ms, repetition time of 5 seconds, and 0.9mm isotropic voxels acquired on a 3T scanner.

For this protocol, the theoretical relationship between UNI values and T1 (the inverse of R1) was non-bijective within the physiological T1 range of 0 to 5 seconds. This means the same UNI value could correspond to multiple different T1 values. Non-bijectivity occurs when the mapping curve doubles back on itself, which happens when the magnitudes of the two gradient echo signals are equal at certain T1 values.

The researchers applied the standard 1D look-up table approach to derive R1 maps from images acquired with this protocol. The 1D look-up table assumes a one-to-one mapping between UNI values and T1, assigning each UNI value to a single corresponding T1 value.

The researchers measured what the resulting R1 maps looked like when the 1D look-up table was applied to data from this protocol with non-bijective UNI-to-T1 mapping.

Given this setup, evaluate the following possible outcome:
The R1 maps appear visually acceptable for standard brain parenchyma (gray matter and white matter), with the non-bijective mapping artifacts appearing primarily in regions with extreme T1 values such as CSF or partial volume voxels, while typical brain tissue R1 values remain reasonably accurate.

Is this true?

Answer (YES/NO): NO